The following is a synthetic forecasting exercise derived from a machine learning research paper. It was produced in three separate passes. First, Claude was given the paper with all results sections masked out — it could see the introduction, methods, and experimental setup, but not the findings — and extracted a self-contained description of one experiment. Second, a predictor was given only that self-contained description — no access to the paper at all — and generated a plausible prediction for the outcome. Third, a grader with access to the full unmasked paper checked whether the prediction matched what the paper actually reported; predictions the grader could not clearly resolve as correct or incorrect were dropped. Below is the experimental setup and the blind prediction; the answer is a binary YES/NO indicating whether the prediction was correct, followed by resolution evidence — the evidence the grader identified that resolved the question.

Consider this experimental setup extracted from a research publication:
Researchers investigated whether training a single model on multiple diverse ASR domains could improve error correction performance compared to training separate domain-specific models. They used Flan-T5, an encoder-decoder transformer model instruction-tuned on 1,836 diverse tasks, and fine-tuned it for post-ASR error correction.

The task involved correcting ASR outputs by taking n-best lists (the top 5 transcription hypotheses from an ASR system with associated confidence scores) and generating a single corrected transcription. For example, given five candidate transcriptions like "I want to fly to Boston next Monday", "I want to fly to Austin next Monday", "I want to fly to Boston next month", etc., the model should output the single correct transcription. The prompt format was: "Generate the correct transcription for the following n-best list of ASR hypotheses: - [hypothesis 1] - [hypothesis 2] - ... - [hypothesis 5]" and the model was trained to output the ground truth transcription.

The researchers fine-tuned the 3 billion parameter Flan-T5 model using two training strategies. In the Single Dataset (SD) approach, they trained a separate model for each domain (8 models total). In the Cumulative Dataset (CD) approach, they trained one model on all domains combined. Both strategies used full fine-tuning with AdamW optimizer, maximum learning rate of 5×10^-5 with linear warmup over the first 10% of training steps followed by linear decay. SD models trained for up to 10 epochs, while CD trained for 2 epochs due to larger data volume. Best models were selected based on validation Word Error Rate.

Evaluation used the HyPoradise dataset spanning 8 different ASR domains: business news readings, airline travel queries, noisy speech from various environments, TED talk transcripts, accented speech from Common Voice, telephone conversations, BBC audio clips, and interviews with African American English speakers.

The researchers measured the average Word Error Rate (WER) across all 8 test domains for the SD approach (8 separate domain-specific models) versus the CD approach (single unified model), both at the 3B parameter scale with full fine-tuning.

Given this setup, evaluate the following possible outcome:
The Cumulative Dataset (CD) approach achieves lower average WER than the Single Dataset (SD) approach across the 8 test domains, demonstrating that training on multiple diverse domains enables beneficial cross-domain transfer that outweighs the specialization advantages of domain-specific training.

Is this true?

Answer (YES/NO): YES